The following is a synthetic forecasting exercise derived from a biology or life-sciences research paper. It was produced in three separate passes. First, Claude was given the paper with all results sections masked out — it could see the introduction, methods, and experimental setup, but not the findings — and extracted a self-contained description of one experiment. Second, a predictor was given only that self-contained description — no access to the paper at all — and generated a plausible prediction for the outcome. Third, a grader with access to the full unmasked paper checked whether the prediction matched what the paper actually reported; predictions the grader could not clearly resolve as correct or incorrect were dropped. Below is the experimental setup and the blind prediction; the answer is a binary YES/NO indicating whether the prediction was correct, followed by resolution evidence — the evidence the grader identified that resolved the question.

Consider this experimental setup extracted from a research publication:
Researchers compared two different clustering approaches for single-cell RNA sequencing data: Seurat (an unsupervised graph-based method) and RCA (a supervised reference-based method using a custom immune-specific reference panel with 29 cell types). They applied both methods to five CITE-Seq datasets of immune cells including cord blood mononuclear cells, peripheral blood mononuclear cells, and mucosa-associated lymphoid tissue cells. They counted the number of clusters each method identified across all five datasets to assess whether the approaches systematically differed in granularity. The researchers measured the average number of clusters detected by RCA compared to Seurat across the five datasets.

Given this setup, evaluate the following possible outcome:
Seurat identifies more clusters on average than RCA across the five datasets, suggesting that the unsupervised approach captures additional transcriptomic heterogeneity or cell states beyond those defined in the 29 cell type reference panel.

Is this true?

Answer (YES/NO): NO